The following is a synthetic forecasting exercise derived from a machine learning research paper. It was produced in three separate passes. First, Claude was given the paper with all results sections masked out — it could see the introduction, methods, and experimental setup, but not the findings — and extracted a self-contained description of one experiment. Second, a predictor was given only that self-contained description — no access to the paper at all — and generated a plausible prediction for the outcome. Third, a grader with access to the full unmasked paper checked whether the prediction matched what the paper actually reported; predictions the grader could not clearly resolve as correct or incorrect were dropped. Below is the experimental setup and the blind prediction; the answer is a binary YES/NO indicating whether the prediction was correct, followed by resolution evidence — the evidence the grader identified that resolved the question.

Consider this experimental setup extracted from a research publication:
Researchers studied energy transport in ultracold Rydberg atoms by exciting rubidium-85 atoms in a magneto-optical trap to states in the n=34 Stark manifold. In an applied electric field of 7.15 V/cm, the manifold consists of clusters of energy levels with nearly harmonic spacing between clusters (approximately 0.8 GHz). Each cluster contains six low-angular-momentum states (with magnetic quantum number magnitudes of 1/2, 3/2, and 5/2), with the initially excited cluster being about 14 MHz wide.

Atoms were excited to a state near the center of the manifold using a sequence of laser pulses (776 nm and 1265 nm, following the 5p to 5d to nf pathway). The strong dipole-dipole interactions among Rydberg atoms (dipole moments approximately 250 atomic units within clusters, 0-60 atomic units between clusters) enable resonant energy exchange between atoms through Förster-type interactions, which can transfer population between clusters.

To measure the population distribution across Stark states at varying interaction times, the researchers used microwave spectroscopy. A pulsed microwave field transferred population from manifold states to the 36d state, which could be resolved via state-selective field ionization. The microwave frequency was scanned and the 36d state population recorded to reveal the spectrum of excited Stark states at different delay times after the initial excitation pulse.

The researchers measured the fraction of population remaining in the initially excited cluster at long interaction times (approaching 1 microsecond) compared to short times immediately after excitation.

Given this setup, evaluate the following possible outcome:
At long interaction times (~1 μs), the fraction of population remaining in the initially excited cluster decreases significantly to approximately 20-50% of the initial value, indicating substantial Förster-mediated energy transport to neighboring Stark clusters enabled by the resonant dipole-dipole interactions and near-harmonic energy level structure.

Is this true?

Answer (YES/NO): NO